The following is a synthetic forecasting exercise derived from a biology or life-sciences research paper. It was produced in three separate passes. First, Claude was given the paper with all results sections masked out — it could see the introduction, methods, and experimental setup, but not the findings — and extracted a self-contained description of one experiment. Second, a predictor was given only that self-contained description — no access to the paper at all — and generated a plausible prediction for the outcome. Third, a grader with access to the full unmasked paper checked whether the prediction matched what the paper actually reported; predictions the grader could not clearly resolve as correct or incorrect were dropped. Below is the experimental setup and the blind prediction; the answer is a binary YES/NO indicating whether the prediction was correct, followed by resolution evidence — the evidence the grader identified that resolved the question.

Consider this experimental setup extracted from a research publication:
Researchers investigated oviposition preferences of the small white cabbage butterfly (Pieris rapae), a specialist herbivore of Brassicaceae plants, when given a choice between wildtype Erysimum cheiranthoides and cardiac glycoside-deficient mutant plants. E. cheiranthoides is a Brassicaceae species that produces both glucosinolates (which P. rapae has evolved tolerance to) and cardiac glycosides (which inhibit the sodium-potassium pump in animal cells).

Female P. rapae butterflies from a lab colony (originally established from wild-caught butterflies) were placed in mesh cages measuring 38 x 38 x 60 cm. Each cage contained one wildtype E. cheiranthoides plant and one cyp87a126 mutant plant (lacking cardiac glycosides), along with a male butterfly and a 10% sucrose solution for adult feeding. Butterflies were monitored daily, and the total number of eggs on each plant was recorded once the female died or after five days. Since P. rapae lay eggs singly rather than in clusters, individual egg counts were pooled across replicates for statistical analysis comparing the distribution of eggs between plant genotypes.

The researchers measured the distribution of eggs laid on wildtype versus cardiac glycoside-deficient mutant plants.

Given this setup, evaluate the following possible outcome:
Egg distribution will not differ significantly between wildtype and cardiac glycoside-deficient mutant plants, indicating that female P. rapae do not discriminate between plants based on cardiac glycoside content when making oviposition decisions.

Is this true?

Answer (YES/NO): NO